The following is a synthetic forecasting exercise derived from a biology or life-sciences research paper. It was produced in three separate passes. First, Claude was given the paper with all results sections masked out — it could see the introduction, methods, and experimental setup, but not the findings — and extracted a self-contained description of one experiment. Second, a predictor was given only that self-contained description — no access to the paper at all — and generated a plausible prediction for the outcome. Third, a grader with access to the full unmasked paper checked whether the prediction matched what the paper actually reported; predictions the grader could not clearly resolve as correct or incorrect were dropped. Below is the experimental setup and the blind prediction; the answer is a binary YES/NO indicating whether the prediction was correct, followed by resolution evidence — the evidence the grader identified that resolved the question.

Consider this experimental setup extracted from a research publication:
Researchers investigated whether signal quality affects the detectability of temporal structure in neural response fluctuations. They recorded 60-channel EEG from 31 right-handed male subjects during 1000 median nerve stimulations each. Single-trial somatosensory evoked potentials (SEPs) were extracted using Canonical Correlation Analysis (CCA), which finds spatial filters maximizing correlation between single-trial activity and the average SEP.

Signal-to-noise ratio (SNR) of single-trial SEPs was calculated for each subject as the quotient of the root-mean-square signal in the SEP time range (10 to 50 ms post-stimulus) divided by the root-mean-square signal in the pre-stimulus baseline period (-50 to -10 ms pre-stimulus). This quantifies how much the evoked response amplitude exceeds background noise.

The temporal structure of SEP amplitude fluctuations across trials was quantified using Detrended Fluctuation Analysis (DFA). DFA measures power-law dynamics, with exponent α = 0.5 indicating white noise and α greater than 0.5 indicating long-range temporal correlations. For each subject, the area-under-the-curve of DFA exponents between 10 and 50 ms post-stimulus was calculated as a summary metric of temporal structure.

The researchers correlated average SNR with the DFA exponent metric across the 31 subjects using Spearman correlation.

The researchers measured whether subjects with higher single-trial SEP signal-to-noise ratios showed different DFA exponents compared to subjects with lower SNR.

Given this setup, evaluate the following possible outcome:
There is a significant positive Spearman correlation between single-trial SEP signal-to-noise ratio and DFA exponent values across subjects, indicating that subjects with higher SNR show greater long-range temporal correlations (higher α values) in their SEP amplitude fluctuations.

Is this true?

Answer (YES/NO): YES